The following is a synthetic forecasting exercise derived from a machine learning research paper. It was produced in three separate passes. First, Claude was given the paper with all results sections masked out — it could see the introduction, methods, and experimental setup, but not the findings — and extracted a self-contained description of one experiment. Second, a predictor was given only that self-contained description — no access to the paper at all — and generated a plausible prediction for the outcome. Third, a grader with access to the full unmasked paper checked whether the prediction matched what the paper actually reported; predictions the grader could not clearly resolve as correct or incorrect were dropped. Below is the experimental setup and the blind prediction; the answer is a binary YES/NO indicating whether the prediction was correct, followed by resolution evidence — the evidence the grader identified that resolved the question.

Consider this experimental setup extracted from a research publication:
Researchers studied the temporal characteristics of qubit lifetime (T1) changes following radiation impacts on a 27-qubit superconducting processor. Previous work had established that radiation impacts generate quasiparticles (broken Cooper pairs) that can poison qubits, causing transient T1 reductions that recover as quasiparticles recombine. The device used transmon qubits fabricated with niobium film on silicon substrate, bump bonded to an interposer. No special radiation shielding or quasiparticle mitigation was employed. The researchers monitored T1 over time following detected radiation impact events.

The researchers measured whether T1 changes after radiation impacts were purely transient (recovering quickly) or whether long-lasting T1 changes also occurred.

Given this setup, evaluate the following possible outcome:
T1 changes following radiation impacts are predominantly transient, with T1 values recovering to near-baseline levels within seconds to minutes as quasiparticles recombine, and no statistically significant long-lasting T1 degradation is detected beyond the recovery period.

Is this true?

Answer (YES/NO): NO